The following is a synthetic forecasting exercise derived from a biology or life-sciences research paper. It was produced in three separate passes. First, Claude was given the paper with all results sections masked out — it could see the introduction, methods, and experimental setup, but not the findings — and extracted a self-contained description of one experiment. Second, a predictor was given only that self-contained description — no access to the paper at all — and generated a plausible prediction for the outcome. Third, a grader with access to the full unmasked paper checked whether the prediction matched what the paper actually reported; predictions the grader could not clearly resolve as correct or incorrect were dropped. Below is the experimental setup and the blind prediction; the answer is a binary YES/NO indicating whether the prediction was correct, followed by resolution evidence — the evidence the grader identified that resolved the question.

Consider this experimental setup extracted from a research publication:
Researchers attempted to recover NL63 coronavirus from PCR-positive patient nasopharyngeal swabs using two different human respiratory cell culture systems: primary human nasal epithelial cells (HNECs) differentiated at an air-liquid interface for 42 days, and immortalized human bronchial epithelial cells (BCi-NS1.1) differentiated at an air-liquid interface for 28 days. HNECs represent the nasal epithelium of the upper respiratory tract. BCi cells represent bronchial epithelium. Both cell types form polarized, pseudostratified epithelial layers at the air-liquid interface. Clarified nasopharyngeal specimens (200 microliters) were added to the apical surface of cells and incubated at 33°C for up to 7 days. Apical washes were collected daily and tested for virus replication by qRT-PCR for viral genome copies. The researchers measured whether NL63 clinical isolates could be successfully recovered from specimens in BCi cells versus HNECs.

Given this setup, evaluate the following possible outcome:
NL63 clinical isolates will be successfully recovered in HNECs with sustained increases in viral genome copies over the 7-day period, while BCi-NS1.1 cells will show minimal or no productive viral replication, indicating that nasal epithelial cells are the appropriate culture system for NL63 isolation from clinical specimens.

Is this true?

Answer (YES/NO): YES